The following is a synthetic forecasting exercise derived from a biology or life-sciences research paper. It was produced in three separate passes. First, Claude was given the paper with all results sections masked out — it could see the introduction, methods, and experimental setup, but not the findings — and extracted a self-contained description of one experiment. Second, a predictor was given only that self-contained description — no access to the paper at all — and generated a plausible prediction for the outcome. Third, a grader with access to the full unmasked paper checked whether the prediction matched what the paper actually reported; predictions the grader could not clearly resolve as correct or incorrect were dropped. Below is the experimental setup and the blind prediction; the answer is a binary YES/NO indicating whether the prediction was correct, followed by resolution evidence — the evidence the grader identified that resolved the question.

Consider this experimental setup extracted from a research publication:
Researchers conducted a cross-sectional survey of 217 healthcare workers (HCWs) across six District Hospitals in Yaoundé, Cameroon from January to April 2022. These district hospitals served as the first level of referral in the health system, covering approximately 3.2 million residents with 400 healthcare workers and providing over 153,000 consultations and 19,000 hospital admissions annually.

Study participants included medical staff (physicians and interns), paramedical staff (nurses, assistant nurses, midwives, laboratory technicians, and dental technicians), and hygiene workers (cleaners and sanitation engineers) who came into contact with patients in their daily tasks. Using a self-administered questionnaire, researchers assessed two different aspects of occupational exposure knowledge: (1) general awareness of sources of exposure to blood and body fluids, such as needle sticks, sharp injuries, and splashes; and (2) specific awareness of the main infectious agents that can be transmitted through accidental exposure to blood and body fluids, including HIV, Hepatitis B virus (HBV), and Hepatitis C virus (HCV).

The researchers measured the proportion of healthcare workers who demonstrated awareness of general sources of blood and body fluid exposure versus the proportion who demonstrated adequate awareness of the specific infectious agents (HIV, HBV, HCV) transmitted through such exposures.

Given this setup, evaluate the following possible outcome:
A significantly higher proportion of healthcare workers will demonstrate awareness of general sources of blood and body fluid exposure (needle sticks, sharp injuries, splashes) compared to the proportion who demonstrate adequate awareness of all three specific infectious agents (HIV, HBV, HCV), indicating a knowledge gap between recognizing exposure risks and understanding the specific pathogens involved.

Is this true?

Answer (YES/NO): YES